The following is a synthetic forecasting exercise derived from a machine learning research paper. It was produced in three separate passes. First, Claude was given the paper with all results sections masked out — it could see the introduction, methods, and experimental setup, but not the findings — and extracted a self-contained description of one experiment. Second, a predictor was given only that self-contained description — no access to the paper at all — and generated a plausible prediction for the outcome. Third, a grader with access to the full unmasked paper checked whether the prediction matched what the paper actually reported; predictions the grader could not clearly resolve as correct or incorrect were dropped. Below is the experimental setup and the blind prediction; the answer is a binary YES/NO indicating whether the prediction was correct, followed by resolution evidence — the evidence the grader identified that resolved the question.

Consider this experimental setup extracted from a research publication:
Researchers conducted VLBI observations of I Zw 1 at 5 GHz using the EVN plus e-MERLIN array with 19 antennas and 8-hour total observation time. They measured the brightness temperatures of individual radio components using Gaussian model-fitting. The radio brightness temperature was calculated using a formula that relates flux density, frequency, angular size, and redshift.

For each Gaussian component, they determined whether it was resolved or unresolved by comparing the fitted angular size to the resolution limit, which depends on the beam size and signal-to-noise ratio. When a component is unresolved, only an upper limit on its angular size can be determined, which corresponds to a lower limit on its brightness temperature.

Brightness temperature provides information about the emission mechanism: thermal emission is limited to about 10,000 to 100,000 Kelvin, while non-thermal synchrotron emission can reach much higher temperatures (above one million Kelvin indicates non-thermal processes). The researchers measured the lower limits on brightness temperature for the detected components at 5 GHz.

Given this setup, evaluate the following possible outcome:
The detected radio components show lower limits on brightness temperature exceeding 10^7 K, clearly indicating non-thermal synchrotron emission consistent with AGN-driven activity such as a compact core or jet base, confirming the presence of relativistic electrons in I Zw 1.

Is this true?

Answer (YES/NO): YES